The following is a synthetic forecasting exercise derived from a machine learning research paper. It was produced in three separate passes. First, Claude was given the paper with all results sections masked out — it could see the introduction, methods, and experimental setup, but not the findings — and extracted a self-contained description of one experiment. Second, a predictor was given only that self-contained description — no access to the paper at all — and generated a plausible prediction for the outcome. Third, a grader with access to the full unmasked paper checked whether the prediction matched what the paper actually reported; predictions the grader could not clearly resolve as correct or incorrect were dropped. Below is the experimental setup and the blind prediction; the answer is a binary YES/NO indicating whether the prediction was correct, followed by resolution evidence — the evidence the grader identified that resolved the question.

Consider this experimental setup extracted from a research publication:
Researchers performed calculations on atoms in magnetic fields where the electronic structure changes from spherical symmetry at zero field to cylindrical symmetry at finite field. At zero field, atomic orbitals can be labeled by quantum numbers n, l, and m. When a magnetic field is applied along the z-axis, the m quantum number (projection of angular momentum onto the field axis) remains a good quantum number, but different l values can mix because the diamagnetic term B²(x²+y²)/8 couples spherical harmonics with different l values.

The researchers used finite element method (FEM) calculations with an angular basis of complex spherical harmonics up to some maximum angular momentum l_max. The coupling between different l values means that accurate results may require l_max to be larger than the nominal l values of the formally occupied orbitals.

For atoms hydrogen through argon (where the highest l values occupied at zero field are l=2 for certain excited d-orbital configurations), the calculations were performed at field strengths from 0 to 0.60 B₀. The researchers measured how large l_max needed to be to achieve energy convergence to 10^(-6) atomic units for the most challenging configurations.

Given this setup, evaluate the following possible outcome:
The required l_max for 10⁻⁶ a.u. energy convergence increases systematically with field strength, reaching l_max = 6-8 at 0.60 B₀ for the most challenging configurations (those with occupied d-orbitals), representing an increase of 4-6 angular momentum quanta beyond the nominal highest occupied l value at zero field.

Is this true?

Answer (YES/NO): NO